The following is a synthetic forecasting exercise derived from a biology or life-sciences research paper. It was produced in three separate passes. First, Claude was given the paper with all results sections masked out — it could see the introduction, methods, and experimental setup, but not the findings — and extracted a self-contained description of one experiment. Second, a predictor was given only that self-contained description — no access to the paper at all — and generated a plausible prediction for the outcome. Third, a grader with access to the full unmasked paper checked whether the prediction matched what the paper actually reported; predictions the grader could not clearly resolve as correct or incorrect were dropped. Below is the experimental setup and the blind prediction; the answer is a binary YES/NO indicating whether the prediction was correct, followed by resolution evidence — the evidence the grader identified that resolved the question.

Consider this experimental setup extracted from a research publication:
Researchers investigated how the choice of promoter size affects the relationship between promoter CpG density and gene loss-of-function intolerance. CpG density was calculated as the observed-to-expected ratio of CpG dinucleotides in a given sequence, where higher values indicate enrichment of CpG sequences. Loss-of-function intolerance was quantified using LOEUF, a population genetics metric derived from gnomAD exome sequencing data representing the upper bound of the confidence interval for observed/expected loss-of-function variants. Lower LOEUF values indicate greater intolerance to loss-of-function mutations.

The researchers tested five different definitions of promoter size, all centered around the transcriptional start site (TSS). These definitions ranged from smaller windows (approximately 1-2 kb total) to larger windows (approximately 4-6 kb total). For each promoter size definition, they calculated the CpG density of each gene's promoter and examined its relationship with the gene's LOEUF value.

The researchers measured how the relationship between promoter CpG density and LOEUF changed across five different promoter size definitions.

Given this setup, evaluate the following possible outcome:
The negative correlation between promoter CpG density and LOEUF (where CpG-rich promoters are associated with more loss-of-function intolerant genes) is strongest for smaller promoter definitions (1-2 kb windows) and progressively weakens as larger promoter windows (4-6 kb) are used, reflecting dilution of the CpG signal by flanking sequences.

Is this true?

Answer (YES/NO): NO